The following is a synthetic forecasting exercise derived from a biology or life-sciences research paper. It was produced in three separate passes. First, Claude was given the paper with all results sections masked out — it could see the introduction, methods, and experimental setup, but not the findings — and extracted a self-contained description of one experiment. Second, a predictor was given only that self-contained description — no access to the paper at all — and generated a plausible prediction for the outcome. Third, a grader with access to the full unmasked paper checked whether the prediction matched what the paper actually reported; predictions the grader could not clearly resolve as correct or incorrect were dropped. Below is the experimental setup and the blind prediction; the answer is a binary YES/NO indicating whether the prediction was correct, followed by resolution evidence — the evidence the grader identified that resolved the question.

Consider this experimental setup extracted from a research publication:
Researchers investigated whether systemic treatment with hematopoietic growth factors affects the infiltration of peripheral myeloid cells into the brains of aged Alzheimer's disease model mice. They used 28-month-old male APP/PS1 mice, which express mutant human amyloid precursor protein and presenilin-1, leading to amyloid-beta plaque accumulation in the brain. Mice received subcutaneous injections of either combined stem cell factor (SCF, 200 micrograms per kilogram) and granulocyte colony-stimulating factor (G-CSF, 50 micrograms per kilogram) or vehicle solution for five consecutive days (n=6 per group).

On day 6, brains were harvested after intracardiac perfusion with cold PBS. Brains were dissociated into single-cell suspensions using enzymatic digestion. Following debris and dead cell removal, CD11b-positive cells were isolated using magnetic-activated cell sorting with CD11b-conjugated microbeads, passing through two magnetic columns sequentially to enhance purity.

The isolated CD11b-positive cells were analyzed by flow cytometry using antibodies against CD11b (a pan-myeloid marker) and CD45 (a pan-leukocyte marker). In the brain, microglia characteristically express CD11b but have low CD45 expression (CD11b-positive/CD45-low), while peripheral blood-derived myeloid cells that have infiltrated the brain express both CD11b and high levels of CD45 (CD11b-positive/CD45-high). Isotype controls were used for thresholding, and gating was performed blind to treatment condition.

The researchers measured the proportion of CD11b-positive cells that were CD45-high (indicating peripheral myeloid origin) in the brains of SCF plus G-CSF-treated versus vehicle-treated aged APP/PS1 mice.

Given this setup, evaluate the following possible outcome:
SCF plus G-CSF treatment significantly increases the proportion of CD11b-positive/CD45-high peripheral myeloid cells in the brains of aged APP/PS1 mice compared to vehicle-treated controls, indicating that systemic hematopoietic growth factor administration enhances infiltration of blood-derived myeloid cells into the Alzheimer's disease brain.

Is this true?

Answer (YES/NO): YES